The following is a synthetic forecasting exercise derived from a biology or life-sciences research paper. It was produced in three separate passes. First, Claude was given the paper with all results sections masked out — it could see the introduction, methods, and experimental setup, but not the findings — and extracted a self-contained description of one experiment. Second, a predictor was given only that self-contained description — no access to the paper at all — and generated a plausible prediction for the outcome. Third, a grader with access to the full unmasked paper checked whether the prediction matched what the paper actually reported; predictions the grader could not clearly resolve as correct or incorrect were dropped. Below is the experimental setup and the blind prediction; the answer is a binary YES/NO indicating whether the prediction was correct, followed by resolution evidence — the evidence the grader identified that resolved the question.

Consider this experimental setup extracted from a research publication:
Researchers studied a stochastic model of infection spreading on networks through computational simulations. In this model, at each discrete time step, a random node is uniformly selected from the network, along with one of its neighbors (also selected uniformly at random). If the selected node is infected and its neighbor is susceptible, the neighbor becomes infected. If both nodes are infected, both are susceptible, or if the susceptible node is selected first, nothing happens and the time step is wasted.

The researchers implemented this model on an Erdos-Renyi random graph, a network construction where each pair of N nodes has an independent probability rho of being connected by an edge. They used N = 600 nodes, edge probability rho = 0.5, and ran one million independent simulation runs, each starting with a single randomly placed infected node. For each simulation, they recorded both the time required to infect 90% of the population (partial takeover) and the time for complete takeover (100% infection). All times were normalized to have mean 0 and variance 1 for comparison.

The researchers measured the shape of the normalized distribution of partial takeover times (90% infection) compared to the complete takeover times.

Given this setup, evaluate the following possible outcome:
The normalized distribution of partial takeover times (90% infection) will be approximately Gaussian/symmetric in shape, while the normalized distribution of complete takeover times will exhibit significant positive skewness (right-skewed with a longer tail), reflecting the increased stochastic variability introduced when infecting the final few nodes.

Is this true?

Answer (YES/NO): NO